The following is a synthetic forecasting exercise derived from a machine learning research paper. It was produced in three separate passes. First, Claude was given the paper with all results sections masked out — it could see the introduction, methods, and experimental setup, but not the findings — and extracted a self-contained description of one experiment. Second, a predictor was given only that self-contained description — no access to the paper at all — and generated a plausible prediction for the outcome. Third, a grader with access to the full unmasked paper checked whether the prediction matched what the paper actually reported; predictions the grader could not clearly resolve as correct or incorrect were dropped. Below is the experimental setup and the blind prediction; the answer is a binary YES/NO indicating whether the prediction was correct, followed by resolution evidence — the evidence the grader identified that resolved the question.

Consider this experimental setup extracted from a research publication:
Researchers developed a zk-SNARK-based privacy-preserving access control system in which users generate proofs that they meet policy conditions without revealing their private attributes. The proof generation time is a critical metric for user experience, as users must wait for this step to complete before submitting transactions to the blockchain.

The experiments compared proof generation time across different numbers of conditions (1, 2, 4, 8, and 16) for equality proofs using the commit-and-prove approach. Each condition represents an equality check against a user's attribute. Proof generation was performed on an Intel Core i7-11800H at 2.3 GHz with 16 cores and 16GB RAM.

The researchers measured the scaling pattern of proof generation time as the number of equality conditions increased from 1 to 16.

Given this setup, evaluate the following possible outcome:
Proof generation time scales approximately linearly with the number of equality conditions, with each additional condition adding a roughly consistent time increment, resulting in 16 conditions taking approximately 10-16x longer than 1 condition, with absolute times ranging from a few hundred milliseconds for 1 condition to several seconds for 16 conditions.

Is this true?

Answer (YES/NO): NO